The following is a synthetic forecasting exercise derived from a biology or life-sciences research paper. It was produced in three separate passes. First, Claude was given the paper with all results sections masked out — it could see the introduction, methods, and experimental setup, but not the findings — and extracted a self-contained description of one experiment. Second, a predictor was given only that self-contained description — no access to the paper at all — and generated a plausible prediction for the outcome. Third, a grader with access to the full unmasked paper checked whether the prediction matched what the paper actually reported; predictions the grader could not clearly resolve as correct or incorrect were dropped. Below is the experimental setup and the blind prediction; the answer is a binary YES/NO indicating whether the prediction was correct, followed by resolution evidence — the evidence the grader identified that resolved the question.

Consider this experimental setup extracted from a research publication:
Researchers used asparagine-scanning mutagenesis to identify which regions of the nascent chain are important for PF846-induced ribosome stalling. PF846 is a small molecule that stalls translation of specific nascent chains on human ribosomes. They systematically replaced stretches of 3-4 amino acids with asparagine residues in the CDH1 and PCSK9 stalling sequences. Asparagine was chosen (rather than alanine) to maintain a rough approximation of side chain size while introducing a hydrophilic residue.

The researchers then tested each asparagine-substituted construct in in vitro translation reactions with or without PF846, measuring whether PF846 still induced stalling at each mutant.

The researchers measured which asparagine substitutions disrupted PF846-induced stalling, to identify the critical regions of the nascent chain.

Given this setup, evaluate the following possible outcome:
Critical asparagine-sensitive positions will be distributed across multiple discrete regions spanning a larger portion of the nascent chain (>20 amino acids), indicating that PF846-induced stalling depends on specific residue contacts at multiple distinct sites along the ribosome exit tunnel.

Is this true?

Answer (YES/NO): NO